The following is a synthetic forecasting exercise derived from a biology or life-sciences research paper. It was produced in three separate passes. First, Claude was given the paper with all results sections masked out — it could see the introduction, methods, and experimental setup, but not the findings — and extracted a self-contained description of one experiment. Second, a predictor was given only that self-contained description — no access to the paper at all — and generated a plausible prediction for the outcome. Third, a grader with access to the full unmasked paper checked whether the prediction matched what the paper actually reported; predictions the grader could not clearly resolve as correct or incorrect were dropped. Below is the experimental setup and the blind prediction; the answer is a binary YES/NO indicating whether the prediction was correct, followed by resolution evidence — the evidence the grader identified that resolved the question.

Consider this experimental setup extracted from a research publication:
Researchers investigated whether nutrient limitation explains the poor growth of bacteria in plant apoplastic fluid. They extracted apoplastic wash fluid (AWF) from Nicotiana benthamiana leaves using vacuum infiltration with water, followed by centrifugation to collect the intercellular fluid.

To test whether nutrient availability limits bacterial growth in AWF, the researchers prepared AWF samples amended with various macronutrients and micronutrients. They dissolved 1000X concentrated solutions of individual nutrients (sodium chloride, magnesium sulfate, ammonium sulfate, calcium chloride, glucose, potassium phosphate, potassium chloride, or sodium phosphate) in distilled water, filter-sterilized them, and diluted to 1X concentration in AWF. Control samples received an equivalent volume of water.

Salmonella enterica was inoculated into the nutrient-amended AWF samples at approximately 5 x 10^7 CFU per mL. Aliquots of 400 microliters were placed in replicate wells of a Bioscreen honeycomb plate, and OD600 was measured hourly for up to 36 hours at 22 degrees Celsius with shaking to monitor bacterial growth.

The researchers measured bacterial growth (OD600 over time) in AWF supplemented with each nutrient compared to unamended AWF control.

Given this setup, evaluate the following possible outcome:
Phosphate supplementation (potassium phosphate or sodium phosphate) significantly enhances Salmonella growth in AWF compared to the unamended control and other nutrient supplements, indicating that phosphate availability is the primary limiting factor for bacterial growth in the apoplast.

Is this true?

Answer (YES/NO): NO